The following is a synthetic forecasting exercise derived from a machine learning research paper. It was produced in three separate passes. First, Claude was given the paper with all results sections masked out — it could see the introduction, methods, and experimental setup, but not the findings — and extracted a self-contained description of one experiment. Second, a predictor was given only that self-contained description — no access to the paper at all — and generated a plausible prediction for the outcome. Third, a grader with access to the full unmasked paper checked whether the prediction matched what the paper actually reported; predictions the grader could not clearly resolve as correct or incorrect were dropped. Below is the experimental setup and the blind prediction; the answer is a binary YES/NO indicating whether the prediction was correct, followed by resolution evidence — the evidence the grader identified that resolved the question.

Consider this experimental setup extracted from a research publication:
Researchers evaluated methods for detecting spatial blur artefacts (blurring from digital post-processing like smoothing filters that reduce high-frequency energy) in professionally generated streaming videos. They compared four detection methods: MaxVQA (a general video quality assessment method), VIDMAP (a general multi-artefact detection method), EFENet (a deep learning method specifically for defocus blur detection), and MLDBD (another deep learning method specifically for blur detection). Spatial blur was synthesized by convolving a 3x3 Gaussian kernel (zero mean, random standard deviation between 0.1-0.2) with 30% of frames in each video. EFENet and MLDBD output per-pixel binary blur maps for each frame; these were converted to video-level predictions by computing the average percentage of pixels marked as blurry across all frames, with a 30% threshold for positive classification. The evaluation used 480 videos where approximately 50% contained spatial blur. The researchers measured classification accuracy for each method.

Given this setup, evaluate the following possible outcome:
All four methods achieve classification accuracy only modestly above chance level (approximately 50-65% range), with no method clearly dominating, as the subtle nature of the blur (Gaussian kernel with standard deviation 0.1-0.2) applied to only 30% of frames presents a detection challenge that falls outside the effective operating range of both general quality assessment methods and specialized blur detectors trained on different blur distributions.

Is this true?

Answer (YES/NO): NO